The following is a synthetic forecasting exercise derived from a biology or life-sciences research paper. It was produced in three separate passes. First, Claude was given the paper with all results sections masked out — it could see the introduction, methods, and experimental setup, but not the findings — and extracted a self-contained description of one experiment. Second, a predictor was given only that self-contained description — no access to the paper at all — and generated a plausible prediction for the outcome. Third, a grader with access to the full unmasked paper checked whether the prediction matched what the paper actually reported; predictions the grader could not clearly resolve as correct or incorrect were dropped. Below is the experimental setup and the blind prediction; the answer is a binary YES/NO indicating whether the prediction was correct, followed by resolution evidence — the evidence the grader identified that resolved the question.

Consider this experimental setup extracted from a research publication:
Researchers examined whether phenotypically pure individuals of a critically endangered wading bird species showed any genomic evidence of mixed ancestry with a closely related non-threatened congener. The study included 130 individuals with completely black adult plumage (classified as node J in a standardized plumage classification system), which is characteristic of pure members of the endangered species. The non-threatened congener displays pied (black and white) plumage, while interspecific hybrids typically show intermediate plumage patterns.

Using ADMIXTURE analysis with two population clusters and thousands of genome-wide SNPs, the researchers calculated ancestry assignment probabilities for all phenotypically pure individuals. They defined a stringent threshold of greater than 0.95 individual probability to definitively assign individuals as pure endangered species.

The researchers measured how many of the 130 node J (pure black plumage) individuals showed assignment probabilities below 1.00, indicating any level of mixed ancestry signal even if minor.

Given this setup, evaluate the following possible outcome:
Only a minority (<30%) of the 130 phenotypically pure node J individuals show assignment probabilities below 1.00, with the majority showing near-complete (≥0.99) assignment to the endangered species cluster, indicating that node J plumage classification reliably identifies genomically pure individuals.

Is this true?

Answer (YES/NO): YES